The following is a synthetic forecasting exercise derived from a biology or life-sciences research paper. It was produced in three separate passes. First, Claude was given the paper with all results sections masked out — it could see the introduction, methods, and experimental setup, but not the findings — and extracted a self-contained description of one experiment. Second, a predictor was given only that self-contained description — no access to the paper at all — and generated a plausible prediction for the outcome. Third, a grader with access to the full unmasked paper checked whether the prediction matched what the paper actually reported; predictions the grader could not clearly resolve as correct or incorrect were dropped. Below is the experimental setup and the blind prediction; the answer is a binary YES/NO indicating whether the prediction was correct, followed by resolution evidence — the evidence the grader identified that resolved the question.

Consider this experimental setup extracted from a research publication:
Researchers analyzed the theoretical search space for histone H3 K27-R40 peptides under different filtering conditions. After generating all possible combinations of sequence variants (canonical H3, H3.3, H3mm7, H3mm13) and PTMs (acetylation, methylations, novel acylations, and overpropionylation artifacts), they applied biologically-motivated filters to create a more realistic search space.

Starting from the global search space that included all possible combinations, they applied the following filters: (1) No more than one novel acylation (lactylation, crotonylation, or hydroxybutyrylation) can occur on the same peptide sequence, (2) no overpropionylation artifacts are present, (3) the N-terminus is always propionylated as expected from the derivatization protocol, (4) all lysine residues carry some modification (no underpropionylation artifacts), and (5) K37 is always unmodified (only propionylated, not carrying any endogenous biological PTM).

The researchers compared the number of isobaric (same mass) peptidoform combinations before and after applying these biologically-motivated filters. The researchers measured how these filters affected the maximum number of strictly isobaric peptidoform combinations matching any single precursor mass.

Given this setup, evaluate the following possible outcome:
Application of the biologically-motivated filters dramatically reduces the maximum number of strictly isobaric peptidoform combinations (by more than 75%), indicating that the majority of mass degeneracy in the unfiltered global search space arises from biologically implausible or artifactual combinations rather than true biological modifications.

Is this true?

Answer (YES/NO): YES